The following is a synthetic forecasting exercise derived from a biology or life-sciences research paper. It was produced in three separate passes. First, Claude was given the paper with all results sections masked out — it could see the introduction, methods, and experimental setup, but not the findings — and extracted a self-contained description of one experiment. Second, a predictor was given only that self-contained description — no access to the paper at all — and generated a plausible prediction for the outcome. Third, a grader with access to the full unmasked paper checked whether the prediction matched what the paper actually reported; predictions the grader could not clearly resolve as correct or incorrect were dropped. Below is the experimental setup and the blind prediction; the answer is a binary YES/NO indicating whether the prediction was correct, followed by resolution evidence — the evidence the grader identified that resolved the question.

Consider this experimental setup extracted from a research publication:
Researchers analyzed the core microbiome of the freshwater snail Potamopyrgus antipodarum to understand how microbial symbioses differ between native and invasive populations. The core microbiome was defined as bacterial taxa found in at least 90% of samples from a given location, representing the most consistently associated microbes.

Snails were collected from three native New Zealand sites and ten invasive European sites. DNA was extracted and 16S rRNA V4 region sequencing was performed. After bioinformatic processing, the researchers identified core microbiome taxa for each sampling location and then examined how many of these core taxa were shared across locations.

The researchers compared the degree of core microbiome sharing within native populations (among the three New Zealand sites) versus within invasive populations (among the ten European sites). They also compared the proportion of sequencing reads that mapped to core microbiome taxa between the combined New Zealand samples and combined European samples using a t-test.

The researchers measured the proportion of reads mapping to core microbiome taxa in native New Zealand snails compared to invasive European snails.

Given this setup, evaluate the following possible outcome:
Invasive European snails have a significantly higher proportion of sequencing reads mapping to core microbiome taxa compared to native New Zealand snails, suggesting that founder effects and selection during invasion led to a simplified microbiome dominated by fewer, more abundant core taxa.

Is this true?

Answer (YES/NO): NO